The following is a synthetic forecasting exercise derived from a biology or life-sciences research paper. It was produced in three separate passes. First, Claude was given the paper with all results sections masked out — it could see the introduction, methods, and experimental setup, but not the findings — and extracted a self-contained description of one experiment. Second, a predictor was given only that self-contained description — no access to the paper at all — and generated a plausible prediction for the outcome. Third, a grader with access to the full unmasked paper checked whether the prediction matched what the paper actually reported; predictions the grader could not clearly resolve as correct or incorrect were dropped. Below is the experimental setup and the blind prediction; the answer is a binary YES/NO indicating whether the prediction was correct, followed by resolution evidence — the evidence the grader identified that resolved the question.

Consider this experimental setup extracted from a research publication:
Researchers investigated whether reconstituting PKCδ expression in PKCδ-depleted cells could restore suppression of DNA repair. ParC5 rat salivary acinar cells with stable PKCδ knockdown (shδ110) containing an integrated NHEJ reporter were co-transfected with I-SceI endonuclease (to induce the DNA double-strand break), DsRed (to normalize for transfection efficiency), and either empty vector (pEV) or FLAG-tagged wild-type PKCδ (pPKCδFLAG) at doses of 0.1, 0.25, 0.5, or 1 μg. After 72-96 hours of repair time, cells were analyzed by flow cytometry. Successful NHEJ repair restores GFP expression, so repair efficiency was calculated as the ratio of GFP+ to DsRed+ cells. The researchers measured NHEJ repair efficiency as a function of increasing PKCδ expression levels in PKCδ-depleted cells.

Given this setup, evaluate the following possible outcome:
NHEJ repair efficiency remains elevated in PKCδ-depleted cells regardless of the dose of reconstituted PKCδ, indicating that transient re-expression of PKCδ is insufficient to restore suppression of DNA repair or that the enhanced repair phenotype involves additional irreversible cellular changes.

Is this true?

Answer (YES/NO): NO